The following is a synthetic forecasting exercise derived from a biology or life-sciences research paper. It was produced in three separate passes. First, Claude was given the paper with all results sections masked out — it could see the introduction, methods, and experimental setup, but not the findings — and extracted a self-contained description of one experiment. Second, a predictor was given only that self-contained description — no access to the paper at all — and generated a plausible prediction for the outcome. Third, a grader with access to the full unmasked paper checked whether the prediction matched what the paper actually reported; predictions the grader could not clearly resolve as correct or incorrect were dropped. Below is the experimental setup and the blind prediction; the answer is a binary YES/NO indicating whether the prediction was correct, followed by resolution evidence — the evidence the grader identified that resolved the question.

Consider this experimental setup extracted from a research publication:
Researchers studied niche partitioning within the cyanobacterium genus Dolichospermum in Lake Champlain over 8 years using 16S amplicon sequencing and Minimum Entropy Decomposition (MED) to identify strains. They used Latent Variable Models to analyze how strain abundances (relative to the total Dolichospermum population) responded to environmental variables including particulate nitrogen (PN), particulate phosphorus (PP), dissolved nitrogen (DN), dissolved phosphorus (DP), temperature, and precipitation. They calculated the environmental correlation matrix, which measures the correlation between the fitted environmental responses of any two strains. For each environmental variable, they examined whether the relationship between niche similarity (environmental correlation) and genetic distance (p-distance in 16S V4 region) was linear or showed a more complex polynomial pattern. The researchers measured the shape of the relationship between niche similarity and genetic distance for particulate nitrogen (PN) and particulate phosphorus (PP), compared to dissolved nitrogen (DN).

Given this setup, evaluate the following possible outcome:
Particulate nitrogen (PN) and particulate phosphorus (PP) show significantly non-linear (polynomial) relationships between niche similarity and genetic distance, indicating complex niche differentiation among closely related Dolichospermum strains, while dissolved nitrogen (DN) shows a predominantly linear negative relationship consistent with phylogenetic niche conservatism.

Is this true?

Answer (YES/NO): YES